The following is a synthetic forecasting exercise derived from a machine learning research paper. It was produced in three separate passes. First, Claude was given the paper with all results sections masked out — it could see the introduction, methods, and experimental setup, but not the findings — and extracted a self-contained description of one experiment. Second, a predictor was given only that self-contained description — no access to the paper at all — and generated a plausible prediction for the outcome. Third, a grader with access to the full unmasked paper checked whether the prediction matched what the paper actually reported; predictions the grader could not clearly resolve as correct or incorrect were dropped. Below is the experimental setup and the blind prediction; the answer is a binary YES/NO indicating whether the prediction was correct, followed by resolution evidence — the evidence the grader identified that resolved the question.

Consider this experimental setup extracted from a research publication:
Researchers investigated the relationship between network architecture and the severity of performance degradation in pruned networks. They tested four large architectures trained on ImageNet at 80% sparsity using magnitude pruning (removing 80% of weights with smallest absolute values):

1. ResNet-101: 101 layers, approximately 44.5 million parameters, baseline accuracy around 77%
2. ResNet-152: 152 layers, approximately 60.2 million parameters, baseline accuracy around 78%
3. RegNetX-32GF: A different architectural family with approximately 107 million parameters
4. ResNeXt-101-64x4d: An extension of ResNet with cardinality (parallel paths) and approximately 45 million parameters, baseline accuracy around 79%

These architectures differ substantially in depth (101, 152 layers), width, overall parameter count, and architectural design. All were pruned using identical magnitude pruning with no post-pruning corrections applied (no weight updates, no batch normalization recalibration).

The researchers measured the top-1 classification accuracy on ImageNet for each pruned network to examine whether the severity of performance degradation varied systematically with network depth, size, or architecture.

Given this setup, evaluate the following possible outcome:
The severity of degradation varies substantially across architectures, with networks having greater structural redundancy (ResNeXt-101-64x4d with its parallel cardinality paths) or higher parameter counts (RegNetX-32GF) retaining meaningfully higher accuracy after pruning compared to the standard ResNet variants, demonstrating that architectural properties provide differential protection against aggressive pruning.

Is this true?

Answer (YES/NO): NO